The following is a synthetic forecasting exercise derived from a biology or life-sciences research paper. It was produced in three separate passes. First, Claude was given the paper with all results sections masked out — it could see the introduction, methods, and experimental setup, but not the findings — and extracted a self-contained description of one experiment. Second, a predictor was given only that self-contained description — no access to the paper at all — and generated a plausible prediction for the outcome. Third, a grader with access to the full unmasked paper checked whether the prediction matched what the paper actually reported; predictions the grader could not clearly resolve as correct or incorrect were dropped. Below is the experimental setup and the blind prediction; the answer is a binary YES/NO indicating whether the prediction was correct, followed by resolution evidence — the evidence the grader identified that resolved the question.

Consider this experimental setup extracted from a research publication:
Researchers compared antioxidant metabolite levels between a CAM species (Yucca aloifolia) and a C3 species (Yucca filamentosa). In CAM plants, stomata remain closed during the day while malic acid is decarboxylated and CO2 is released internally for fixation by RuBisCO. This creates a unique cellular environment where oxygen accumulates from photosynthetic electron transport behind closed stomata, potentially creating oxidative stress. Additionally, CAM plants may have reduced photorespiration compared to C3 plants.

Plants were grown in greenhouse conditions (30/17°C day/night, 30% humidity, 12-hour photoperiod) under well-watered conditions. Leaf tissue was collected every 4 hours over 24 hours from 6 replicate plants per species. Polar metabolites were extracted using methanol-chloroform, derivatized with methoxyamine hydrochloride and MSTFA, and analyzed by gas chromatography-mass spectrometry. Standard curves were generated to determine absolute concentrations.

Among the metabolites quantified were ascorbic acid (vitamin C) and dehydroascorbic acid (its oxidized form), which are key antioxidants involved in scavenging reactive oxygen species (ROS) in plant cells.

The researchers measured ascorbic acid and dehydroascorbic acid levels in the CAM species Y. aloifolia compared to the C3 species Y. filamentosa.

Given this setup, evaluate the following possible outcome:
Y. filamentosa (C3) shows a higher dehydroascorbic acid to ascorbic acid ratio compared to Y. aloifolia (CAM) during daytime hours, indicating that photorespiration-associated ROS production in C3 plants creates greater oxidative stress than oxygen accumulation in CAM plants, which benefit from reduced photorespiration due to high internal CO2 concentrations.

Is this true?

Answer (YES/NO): NO